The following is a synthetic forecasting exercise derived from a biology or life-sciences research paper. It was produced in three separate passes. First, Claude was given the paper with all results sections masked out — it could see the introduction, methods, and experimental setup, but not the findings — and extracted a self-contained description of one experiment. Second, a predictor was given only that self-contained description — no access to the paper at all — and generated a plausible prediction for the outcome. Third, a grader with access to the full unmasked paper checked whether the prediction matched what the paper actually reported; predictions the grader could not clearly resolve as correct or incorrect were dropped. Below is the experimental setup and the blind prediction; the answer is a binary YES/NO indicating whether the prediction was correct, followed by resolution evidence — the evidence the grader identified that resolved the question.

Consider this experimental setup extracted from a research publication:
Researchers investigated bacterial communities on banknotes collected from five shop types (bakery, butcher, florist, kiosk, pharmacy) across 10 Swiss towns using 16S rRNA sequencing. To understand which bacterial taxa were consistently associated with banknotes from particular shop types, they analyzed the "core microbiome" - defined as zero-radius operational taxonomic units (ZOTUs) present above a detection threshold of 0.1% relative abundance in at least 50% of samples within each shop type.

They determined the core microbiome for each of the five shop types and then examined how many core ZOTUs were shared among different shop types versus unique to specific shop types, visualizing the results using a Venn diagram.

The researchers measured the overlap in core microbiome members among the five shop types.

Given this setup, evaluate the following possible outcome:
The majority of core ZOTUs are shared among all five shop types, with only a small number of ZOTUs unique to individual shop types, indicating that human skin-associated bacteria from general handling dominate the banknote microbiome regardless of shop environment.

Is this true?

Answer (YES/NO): NO